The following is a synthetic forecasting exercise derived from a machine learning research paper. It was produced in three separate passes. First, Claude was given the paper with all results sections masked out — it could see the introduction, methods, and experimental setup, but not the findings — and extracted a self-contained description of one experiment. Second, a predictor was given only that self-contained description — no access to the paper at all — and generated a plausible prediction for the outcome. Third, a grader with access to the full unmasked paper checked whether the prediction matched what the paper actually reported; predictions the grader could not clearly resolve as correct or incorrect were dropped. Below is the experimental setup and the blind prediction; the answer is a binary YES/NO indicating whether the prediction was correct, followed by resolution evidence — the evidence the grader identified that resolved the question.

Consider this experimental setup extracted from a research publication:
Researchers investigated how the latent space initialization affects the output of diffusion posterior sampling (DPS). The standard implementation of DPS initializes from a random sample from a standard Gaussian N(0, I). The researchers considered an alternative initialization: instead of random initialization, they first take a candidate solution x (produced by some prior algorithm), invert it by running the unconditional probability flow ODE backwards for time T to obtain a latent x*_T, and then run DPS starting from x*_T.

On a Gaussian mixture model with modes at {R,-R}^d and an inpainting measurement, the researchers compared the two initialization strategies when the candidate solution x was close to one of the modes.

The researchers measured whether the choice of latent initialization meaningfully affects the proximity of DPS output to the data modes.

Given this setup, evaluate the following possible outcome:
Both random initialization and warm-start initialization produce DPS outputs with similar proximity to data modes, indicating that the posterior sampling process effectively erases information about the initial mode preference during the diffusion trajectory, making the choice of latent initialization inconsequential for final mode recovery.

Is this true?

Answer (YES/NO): NO